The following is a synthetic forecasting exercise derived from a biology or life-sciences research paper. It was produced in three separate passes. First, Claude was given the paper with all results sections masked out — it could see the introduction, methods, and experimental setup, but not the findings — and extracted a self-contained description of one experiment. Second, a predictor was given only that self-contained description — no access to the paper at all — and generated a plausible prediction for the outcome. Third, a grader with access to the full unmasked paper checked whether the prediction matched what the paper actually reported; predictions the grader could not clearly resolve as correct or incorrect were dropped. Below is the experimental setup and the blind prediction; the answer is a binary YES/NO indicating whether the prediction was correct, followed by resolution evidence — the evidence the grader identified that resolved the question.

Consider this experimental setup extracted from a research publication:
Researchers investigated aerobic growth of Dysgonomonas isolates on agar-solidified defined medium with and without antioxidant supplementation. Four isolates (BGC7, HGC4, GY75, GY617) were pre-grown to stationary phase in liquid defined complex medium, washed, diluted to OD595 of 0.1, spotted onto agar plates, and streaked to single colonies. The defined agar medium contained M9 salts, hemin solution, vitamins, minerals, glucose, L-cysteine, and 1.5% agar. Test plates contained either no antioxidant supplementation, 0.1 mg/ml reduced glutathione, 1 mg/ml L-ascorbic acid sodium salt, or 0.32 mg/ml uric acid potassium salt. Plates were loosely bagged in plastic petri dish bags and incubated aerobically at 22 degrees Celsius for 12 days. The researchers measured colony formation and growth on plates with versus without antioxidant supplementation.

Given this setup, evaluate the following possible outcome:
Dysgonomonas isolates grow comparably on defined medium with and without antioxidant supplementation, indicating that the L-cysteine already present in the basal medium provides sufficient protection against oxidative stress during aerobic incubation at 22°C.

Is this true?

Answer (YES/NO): NO